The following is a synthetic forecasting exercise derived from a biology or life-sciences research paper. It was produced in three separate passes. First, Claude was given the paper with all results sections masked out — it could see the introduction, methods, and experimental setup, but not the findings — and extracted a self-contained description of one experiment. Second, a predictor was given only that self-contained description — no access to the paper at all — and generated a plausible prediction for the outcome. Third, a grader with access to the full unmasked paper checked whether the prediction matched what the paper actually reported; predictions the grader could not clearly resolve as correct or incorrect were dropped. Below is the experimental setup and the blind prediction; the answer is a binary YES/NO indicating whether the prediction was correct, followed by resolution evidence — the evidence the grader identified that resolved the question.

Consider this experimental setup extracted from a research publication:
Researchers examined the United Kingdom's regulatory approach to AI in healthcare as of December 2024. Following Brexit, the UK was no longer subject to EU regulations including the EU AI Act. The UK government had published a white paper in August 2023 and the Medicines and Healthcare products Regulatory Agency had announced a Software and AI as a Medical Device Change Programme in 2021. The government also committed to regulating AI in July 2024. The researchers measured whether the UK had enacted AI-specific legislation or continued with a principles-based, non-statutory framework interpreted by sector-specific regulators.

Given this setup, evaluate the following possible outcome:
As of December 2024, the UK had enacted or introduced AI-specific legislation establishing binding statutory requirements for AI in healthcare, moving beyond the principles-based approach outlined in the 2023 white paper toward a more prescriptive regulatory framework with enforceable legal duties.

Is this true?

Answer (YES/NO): NO